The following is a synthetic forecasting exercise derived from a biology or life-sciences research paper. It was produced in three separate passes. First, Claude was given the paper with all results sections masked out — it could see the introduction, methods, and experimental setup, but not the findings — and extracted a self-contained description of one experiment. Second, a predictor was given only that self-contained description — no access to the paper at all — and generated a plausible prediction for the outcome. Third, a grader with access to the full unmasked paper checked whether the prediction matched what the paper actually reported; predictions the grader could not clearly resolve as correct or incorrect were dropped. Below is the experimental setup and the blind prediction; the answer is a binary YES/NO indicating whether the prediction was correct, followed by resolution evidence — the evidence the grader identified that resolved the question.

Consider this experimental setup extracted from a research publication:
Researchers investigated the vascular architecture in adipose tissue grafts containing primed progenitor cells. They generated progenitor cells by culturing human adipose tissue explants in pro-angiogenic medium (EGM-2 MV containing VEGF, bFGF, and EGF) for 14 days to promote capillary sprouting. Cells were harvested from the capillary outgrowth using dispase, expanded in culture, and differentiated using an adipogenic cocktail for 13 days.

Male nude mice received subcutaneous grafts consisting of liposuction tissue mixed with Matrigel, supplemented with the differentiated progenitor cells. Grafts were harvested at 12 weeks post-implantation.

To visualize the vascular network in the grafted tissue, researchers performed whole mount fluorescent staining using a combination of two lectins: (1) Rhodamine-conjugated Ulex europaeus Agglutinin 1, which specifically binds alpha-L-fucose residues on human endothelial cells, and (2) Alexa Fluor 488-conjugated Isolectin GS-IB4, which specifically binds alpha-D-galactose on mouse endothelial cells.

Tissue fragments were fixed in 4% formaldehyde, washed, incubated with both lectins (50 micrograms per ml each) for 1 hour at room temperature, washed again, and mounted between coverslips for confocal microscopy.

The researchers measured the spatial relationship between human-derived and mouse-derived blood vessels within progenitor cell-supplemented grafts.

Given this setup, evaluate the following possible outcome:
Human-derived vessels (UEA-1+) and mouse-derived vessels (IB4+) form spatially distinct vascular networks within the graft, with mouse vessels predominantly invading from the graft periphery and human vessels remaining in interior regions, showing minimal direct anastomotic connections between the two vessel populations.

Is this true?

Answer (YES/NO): NO